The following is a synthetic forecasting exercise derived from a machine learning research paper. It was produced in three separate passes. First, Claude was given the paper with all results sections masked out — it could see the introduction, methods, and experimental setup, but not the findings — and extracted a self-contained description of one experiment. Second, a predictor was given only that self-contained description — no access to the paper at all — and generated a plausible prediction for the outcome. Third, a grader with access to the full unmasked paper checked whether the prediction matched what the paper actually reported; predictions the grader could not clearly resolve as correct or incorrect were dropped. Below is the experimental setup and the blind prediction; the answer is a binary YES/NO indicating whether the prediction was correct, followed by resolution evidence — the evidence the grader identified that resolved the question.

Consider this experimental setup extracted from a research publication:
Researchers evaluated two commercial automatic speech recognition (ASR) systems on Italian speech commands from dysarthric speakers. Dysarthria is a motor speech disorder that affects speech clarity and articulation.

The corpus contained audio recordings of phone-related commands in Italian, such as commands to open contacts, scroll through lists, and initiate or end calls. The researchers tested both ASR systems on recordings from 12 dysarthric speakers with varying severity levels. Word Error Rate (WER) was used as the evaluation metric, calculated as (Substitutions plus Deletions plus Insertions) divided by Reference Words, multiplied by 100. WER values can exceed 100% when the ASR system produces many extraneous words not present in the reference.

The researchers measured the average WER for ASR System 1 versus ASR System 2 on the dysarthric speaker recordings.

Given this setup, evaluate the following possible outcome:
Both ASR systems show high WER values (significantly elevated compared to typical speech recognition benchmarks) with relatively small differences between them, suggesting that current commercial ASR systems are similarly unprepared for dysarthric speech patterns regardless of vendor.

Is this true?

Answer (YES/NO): NO